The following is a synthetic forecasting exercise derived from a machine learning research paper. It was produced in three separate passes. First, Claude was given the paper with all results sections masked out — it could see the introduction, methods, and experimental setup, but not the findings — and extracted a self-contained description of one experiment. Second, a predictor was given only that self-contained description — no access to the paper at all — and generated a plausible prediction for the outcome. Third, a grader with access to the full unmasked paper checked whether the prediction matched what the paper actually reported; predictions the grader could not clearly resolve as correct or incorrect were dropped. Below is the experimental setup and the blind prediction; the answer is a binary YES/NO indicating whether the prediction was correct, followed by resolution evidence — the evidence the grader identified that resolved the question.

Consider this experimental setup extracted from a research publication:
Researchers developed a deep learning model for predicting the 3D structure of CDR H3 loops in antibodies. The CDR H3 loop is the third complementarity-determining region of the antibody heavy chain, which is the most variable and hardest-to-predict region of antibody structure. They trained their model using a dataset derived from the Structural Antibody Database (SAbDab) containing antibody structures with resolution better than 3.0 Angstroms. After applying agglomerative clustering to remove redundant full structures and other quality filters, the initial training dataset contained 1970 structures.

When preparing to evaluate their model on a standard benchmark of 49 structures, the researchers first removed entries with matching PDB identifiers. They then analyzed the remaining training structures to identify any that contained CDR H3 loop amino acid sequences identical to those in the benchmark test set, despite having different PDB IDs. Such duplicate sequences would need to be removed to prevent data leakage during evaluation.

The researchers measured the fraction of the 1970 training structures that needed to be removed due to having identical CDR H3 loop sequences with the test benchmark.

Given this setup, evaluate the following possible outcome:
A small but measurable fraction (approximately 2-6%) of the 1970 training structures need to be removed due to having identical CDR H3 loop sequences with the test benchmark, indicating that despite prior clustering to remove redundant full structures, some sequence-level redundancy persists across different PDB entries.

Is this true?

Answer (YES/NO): NO